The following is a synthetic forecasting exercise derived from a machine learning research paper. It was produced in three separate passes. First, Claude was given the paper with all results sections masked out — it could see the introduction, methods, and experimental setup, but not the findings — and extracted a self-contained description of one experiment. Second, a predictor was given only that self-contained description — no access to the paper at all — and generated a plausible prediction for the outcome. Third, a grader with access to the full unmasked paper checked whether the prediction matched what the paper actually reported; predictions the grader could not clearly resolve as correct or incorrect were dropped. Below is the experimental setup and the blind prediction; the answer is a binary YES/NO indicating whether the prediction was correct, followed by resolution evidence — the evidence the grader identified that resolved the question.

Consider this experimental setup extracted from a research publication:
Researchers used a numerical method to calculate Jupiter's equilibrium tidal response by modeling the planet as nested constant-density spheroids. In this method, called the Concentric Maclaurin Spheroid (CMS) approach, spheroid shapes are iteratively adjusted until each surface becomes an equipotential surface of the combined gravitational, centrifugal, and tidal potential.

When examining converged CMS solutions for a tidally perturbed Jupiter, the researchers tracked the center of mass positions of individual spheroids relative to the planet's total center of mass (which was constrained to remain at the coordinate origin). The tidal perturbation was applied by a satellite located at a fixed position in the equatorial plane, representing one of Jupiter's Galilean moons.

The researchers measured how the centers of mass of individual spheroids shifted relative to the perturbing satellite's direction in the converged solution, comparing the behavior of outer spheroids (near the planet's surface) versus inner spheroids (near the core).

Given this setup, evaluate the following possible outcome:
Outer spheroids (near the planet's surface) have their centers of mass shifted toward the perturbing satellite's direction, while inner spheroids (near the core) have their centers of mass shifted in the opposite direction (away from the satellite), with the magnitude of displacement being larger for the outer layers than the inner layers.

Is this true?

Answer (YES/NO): NO